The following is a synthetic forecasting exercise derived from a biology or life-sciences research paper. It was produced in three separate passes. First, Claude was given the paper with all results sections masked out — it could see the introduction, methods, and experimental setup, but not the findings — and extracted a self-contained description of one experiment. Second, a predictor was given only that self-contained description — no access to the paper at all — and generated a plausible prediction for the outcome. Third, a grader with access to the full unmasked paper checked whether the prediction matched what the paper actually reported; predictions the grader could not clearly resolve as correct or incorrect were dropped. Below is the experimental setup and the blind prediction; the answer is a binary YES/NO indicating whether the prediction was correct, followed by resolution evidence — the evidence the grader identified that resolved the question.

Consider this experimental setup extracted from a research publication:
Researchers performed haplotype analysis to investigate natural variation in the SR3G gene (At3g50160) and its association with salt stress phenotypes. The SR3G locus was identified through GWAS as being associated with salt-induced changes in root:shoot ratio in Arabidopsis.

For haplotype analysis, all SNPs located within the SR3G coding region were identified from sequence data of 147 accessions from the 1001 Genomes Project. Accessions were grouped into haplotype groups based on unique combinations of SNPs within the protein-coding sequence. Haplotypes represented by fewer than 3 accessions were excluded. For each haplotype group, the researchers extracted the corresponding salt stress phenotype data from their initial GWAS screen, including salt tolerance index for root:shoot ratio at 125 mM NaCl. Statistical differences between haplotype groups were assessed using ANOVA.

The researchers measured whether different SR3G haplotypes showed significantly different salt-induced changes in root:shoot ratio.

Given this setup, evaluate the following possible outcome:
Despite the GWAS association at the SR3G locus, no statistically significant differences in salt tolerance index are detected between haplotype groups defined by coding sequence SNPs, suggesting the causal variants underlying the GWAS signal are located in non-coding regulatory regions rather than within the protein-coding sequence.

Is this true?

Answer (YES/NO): NO